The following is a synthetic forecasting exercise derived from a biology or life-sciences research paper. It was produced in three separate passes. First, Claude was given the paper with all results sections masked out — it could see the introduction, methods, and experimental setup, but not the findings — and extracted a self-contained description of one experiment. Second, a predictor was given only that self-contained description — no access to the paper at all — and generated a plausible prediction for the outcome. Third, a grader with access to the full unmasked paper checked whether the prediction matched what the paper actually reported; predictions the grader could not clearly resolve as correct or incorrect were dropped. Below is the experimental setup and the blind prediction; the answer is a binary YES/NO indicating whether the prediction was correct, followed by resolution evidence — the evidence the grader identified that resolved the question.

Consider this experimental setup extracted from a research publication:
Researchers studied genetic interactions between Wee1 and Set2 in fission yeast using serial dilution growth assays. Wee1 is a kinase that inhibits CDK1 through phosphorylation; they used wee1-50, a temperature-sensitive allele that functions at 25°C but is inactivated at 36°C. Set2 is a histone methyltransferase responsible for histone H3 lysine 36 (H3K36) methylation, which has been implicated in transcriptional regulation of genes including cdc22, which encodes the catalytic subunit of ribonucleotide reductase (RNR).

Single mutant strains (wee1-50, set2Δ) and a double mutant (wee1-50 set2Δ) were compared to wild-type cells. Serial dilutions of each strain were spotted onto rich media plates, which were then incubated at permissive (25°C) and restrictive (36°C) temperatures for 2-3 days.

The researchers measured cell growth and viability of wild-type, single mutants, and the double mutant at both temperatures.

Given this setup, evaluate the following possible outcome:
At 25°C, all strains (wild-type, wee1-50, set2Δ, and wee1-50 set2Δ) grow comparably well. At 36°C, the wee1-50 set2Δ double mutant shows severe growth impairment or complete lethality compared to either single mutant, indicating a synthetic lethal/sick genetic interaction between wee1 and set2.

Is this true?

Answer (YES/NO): YES